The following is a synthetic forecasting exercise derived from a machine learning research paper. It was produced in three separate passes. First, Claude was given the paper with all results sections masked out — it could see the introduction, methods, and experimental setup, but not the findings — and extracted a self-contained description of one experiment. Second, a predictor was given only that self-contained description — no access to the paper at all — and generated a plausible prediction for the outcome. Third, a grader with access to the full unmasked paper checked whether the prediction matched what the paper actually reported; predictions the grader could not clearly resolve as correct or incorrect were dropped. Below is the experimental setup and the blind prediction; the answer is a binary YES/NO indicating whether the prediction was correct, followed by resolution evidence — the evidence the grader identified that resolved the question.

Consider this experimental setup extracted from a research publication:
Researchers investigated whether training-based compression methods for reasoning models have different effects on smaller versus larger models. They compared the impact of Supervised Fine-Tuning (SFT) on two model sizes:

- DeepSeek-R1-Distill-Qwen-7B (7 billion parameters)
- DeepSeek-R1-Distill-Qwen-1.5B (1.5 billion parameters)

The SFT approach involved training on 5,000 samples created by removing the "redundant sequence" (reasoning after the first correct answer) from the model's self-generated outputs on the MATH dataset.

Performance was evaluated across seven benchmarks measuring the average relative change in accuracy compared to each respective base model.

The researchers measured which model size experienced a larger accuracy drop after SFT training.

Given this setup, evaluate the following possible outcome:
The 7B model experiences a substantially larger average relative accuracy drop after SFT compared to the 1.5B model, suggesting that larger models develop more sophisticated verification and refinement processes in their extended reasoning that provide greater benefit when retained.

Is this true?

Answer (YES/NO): NO